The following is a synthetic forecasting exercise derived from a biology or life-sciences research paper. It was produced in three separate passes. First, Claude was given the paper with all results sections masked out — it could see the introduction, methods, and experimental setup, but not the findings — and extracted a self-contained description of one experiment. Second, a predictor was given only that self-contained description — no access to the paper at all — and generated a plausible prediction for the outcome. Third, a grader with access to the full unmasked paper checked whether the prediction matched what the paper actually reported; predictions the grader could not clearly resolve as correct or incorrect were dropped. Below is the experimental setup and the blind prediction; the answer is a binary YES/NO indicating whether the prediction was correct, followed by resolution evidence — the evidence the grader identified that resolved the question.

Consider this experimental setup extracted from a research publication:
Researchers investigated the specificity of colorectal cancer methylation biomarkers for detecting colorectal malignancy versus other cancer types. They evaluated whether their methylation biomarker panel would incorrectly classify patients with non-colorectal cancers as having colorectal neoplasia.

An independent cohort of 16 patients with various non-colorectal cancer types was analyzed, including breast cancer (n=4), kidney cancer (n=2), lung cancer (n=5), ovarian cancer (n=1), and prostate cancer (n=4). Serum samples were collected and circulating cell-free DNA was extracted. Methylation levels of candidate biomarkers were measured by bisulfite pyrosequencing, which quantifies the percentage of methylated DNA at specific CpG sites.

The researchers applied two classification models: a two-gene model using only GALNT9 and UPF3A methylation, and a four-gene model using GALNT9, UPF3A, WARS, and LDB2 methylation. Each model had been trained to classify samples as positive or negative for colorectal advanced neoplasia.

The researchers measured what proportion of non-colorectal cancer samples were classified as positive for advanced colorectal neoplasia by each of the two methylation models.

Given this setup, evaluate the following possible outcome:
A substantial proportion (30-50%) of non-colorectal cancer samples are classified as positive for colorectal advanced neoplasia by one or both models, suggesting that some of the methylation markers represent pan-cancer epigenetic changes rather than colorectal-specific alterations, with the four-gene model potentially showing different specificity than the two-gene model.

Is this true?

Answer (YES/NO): NO